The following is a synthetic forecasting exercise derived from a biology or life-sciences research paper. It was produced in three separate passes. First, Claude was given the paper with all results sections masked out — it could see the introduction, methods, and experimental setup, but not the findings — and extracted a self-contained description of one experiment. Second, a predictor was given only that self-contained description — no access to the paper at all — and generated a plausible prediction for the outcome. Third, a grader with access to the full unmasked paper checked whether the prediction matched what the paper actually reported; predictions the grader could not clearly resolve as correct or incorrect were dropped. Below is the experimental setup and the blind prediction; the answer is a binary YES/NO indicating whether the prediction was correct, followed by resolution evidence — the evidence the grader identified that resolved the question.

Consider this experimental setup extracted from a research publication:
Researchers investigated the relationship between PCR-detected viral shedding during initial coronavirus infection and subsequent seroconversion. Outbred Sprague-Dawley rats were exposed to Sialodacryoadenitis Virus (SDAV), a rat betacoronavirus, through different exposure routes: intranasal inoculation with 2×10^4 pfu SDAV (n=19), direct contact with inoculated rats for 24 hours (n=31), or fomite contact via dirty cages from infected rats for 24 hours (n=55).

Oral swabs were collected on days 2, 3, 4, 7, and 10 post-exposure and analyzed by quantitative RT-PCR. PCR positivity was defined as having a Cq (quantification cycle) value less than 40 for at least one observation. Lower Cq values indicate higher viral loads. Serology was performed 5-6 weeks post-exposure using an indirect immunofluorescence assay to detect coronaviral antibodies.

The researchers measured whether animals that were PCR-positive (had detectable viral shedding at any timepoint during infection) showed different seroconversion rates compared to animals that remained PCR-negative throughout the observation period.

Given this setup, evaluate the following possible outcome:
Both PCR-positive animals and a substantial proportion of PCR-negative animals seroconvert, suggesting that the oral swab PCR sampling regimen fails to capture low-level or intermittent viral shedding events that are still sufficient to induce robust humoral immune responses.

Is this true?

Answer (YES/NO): NO